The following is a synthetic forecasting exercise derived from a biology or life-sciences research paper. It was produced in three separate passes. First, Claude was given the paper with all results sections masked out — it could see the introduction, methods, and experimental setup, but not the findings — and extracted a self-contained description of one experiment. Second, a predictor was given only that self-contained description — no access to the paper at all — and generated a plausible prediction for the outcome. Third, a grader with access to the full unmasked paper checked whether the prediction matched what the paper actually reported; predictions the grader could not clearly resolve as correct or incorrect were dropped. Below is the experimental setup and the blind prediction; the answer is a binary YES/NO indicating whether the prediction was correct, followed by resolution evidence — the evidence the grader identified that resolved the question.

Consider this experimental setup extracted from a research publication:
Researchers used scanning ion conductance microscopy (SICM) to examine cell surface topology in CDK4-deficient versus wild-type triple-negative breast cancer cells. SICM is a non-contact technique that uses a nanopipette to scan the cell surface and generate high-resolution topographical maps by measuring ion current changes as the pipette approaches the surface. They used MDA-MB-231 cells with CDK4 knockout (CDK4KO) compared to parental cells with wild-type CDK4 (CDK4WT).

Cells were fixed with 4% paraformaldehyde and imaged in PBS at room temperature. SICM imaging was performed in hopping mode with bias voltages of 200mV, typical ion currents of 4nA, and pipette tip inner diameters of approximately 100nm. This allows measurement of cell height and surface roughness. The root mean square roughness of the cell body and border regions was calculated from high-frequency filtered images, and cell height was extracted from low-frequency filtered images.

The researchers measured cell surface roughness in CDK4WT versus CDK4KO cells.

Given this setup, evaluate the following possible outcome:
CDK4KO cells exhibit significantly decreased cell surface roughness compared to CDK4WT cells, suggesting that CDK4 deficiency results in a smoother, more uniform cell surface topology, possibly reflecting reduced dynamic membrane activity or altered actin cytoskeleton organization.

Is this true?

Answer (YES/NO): NO